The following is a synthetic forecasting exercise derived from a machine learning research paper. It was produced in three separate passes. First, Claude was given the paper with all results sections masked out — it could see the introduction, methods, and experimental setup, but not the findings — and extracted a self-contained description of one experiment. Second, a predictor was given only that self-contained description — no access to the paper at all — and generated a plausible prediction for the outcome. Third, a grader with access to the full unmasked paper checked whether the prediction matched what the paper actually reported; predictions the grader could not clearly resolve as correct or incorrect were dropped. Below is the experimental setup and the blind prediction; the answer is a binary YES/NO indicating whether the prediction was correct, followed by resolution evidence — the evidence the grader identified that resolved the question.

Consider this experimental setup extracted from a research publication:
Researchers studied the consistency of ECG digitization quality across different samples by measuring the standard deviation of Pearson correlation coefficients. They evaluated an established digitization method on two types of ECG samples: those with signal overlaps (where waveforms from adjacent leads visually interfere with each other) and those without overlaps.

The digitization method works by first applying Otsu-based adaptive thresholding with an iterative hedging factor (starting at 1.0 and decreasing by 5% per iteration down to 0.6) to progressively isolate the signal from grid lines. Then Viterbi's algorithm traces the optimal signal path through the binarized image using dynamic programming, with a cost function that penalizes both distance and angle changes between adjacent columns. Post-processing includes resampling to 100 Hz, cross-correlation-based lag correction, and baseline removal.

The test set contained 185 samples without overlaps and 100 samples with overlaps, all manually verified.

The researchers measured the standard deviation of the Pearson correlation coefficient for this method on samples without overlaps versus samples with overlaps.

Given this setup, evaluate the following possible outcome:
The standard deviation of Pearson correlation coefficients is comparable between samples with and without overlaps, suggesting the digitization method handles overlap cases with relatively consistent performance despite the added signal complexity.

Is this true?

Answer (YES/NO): NO